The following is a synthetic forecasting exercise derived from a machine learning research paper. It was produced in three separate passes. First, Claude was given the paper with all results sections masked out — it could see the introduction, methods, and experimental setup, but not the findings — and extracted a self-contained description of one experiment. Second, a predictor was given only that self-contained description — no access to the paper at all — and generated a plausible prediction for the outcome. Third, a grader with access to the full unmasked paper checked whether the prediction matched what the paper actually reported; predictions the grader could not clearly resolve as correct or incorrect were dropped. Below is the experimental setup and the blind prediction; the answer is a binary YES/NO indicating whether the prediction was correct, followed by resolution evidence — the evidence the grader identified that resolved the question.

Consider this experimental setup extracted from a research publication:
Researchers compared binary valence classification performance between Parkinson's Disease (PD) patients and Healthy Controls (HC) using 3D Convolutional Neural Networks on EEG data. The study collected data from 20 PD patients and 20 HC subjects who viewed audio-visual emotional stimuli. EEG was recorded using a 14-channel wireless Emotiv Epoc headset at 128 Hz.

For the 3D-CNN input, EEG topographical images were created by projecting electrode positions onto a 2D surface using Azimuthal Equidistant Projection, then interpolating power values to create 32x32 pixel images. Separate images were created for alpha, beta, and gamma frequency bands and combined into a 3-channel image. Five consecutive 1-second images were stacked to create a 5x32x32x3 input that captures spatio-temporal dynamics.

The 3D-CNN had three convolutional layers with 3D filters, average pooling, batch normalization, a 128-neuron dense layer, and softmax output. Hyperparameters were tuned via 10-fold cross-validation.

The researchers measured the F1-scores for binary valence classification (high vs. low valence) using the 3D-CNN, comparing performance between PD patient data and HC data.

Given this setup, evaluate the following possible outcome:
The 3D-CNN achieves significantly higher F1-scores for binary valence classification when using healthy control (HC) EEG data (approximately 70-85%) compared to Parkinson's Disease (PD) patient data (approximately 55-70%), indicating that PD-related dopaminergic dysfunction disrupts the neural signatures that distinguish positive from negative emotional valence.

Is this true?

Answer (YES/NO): NO